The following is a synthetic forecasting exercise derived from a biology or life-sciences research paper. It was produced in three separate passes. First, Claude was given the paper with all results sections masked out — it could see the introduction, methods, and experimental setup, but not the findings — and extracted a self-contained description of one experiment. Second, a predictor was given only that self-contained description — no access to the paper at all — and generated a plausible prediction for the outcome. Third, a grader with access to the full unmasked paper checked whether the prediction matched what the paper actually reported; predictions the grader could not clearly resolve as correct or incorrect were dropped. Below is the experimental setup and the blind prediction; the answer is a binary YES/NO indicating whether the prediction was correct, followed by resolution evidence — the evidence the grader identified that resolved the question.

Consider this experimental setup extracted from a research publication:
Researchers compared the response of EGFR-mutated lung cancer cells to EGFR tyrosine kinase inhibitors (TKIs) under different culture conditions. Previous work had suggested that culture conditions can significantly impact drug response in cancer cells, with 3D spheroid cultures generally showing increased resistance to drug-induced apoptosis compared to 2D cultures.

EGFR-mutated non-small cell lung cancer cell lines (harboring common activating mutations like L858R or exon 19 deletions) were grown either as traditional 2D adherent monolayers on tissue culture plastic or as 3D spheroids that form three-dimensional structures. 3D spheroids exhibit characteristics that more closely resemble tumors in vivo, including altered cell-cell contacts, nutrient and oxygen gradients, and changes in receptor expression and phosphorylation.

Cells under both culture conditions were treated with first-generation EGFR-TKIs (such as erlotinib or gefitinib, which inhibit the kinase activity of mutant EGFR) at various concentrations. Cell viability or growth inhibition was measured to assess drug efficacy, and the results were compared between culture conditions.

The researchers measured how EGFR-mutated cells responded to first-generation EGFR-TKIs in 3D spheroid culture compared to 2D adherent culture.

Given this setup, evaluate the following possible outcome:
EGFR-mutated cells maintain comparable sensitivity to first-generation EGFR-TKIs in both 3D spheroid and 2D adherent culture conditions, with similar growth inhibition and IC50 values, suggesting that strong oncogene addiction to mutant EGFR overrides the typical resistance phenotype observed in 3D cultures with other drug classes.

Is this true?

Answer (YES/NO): NO